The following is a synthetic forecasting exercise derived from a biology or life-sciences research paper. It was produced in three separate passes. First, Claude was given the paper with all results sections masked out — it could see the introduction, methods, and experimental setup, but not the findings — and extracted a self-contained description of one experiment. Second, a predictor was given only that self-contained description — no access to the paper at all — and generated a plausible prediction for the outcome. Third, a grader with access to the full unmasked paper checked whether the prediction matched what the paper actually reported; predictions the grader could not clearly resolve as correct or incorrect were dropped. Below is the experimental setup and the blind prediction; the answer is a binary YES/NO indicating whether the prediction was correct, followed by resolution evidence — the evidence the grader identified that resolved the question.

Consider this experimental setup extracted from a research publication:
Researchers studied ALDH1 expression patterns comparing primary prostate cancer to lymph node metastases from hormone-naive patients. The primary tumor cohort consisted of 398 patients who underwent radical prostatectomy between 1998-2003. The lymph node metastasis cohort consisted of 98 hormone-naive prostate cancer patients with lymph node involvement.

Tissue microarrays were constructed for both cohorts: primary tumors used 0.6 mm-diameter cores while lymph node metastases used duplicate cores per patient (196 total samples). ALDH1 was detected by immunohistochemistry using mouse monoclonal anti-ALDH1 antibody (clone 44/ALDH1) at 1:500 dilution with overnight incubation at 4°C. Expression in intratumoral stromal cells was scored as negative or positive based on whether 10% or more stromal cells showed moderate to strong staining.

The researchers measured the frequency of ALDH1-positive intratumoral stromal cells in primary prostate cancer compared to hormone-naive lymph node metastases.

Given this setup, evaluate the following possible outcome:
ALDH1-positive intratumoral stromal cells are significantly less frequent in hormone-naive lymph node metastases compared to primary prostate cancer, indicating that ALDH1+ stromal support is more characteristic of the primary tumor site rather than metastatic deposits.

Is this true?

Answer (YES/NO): YES